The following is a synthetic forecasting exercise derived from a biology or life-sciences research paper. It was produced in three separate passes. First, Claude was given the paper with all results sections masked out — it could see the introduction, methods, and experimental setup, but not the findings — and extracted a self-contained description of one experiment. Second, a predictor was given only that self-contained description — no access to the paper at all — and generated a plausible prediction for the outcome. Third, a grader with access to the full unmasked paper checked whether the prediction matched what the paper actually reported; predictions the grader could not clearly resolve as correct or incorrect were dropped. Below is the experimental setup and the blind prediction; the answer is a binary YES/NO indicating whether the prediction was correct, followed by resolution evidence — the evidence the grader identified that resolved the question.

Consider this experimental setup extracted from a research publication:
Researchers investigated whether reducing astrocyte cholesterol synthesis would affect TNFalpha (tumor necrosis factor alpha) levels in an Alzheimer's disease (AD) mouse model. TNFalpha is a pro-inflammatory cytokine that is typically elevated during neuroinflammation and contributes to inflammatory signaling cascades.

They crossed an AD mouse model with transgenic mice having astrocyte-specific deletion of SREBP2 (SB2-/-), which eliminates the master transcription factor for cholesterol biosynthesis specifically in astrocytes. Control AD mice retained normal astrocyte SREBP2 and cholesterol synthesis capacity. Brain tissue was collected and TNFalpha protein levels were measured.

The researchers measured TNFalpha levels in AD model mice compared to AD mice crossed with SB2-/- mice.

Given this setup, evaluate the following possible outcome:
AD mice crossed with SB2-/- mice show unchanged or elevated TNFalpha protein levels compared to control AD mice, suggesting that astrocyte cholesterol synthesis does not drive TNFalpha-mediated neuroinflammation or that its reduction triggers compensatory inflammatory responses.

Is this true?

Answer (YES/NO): NO